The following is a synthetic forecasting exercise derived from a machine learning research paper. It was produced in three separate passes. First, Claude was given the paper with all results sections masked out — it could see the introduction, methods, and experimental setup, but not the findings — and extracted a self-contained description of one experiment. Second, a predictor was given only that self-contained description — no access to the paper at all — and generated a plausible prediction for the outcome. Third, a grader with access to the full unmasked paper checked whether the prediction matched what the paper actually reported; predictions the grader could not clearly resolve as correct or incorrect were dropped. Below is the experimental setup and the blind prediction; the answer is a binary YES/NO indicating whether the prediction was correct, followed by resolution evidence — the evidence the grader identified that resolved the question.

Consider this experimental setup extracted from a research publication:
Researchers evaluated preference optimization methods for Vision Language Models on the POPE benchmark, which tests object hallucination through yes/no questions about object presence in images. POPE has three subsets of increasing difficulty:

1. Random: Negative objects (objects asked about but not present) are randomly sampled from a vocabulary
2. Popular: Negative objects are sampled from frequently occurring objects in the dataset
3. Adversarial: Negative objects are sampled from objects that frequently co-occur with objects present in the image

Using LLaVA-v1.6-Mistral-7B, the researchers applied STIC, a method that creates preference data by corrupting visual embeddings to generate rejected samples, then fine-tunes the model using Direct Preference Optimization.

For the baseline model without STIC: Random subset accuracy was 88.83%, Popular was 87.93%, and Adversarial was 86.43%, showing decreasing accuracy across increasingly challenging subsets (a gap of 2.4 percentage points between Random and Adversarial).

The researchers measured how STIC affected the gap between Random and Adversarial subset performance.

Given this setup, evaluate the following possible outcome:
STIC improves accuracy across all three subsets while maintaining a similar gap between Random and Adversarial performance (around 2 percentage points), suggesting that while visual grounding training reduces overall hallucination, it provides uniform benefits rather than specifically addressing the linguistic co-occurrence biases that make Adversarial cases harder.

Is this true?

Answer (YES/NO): NO